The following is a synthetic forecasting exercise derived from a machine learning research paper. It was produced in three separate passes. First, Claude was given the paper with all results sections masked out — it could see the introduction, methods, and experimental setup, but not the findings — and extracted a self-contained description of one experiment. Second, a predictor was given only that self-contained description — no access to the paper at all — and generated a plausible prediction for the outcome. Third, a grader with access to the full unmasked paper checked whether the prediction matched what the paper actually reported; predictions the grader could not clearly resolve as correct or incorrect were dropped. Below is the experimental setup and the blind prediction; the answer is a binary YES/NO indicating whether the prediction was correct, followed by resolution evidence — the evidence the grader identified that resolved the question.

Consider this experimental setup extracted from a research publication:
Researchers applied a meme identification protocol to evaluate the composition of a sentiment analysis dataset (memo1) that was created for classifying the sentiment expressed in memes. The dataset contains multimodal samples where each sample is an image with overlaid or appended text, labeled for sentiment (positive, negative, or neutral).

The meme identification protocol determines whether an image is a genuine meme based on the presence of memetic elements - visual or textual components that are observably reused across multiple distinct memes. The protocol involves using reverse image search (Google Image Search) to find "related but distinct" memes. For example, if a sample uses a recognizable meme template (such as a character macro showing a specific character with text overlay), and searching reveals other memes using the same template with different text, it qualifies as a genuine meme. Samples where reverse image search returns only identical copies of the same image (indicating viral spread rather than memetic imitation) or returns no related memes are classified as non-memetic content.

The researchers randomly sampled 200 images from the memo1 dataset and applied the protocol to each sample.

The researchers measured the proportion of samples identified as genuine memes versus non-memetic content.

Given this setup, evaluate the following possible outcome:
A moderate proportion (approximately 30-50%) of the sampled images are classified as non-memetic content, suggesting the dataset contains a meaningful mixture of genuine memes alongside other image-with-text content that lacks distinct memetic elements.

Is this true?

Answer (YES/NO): YES